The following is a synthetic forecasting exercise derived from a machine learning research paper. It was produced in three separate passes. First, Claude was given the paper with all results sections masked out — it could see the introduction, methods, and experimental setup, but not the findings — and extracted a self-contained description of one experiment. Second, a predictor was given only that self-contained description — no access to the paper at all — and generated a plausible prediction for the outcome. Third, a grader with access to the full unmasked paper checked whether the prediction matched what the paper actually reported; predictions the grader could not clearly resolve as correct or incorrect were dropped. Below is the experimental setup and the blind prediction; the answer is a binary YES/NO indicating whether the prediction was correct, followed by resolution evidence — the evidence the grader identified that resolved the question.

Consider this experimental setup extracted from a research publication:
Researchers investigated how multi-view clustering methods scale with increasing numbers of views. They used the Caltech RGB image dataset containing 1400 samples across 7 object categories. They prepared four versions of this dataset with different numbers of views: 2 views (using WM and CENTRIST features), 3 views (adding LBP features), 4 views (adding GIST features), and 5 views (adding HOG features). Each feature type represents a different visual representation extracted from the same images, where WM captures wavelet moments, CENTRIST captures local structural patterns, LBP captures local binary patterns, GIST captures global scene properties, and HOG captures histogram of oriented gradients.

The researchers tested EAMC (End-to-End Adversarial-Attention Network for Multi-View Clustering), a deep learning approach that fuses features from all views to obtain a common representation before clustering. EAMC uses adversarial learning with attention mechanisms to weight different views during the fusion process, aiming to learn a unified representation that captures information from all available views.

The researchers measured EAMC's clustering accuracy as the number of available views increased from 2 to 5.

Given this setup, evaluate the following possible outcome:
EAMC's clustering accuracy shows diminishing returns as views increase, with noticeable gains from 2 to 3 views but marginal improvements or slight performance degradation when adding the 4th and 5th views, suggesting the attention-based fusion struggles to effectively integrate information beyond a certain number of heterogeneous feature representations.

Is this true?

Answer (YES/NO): NO